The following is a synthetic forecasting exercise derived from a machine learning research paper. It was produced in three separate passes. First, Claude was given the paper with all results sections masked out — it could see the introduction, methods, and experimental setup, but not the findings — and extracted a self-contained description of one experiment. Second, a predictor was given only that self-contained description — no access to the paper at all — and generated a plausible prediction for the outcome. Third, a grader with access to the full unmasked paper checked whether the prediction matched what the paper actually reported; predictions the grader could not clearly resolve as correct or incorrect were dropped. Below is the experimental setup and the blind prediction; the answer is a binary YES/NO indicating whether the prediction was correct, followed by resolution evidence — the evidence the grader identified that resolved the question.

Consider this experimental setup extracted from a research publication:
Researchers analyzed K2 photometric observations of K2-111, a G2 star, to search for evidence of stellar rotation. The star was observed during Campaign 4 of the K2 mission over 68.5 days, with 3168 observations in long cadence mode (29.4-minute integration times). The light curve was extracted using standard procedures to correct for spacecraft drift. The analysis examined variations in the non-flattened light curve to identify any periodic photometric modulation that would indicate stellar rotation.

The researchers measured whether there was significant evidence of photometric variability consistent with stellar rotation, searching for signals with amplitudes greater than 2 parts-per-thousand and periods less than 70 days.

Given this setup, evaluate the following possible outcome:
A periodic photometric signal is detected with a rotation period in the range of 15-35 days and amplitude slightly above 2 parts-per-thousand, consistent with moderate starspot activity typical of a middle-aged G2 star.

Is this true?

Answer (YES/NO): NO